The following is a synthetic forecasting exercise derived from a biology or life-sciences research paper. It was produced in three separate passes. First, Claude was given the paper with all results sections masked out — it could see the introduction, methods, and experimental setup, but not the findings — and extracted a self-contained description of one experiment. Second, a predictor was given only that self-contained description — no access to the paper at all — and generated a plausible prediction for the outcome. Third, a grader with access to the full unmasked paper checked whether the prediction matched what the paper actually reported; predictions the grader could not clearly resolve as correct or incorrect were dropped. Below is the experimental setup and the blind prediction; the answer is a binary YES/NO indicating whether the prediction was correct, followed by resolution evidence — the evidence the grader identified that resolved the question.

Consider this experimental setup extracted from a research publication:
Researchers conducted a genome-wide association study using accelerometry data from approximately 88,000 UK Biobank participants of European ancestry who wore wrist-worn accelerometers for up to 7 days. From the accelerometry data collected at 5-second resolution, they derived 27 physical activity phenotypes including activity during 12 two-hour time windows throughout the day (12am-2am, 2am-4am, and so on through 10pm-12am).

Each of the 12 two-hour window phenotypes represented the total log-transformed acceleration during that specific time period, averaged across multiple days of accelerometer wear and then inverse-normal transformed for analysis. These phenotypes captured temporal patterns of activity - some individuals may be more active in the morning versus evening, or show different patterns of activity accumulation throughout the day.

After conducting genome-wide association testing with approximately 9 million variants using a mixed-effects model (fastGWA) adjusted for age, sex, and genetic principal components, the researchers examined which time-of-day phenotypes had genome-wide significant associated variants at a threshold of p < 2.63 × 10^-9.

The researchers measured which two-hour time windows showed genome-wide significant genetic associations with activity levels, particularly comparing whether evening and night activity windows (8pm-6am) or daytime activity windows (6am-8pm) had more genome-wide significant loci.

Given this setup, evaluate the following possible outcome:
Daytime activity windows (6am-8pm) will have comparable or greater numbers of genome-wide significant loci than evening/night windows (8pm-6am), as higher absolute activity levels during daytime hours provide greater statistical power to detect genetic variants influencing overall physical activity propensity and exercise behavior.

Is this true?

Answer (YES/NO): NO